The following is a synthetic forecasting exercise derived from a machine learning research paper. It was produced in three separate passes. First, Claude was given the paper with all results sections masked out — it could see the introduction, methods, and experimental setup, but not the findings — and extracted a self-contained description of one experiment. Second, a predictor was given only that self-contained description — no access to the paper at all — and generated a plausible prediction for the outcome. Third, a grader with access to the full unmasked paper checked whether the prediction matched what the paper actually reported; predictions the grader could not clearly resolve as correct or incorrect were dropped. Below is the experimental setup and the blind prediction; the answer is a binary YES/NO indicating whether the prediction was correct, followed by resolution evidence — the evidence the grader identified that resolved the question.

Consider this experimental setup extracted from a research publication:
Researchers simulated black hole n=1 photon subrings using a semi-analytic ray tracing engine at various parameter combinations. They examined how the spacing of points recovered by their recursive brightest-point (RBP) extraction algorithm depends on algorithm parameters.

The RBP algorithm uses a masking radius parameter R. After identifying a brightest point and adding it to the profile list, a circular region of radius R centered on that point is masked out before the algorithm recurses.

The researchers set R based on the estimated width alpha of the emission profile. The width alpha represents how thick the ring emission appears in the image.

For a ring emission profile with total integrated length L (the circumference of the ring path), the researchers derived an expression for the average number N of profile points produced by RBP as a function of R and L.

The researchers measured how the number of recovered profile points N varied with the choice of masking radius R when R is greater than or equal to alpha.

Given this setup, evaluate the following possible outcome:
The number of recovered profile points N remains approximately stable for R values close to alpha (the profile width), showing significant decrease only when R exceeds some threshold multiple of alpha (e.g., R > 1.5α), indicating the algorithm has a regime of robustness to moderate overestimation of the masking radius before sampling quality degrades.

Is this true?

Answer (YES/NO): NO